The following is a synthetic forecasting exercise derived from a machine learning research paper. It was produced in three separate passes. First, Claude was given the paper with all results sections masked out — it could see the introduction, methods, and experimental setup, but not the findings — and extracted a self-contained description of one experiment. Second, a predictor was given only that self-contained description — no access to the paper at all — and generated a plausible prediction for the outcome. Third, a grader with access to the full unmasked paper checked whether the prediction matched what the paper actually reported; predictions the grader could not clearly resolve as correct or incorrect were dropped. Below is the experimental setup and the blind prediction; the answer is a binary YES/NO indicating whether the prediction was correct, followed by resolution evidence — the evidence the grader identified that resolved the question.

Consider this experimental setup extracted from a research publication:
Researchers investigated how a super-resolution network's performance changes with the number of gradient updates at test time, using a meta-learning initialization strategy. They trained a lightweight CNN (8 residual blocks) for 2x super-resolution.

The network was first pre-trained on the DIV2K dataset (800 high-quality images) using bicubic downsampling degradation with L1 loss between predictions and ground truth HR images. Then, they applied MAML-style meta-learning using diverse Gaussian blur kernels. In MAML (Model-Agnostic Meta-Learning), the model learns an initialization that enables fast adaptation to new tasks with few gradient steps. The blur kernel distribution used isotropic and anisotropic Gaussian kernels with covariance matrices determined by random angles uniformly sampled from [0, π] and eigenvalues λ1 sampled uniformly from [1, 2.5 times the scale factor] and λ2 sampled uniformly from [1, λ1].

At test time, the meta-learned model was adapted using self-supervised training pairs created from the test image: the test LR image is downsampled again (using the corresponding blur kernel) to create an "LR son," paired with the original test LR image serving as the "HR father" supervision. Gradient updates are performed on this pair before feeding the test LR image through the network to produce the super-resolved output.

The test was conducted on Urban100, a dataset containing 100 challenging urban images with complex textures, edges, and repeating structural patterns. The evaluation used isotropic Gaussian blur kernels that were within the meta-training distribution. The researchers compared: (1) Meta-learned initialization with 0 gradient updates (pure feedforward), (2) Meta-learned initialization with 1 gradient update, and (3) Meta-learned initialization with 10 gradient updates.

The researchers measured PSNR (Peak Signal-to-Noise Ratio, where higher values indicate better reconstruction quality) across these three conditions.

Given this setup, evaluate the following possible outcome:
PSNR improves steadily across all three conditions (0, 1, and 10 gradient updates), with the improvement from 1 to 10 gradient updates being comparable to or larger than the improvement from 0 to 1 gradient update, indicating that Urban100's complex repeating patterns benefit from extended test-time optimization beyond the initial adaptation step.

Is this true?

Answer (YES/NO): NO